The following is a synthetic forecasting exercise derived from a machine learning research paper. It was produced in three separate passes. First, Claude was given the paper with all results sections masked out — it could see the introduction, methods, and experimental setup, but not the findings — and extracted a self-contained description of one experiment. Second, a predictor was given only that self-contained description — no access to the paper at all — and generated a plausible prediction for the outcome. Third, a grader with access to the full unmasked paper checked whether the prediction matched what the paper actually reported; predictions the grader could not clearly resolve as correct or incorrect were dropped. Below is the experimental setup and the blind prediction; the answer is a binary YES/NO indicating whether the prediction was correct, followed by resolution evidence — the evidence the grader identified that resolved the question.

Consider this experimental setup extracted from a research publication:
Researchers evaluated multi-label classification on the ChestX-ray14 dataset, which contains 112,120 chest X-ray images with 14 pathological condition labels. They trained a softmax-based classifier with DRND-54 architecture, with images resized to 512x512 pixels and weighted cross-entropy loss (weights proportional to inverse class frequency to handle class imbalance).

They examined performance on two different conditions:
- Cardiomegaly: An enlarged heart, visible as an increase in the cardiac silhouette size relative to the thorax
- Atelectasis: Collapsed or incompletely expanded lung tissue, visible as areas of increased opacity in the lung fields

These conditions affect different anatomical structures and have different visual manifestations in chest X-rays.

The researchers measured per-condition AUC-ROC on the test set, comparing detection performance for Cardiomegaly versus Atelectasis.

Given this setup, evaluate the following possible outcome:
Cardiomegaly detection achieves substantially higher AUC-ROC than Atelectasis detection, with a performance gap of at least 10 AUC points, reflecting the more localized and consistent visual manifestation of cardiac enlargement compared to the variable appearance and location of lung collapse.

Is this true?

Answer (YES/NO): YES